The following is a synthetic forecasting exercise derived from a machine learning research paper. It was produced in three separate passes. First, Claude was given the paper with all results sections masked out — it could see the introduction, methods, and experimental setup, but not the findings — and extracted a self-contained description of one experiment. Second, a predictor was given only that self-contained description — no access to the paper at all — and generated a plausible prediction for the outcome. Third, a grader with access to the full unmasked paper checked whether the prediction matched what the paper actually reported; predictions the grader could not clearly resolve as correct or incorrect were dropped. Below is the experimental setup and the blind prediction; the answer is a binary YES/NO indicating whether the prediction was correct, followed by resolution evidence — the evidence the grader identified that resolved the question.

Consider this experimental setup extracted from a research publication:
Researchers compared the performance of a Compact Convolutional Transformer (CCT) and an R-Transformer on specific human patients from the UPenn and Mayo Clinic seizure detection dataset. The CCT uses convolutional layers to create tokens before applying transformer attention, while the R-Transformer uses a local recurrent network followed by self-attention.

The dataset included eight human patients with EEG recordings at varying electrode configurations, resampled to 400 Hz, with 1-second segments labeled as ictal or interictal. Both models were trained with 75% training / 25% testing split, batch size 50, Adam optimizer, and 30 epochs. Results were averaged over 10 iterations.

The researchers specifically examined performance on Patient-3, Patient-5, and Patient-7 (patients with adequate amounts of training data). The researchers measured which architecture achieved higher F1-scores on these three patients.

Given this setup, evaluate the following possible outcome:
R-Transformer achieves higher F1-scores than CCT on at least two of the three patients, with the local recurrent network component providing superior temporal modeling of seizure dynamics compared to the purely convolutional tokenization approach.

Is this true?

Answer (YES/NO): NO